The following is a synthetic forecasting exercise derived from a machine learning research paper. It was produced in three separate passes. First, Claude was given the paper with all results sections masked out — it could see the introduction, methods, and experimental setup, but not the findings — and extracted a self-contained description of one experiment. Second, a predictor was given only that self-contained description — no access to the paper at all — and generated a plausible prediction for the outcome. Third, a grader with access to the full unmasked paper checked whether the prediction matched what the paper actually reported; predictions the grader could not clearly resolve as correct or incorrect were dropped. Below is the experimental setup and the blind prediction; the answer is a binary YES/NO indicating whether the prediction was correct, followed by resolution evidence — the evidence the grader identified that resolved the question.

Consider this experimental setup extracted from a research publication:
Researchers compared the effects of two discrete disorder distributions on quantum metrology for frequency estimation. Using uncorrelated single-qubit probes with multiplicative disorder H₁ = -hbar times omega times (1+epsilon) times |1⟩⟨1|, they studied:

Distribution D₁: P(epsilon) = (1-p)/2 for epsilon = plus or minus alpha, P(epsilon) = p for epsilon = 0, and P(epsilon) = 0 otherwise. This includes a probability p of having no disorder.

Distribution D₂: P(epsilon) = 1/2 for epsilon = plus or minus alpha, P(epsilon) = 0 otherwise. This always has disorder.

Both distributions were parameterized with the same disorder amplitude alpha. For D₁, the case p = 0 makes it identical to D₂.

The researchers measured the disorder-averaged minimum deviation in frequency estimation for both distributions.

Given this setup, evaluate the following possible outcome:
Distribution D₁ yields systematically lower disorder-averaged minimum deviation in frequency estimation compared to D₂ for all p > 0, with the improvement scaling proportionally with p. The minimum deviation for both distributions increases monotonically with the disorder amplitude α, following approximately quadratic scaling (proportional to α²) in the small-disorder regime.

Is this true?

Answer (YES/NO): NO